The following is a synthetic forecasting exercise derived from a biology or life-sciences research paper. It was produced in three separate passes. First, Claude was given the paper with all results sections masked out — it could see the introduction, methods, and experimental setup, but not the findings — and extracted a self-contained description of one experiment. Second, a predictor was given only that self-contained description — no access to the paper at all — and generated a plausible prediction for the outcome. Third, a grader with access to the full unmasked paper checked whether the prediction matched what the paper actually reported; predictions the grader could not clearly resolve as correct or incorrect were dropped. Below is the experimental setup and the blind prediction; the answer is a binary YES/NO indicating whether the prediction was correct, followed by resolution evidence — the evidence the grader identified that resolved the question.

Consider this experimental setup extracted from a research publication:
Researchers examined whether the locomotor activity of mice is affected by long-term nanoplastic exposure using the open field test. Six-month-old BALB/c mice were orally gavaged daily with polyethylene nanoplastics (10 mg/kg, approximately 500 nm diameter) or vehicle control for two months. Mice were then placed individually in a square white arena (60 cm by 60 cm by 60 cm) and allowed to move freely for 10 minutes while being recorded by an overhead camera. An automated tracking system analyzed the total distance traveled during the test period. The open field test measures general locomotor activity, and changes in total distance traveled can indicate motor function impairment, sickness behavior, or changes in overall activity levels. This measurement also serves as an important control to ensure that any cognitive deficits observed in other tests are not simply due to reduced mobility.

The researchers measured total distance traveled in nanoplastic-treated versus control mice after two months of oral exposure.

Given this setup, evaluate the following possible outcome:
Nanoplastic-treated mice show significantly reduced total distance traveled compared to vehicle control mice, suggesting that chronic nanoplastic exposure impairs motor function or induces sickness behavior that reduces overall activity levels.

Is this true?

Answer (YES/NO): YES